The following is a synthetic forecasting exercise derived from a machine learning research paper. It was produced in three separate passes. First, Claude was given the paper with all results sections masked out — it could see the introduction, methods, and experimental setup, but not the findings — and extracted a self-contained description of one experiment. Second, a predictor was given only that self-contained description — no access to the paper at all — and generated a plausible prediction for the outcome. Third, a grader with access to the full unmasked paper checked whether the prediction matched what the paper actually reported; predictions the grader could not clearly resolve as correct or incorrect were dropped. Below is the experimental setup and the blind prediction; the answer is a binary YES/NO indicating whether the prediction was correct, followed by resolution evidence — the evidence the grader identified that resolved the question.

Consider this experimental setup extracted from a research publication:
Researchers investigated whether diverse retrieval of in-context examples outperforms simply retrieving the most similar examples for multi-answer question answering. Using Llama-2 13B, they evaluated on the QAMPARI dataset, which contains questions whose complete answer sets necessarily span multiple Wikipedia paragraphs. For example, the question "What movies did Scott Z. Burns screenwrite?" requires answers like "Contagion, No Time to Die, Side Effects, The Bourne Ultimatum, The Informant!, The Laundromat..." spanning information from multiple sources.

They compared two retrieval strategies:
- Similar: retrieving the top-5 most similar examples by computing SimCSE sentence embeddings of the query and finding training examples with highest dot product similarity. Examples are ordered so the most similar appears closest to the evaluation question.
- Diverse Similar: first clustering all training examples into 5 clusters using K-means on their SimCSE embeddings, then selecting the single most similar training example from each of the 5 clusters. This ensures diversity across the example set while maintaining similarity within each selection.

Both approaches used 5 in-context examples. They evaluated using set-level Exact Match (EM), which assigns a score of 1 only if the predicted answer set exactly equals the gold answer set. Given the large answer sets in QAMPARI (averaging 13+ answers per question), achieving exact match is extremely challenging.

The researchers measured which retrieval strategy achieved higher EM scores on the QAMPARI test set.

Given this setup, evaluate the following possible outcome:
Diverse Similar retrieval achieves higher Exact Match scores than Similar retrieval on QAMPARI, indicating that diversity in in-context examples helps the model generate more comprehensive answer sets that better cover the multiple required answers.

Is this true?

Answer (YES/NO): YES